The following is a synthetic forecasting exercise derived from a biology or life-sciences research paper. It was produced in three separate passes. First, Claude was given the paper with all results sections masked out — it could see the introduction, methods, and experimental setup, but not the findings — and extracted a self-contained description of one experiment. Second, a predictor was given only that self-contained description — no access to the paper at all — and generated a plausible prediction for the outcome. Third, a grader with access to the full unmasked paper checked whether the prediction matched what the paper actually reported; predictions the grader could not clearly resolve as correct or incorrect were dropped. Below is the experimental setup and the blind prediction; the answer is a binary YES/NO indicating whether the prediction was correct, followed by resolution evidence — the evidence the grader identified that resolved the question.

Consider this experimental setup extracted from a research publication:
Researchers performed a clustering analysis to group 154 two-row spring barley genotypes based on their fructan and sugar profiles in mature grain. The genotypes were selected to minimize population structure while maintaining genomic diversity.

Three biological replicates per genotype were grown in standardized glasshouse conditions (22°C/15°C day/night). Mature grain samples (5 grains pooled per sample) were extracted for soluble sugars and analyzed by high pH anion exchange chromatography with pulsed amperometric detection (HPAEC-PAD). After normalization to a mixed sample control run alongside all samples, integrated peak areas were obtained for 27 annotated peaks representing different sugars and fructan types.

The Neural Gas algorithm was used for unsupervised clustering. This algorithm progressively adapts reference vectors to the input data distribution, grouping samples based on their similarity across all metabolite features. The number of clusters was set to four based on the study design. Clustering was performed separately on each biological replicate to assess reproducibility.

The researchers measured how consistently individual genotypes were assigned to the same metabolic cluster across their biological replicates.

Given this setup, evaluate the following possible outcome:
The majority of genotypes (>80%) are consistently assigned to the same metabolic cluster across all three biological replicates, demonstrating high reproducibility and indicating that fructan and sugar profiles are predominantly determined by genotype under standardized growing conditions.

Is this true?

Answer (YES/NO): YES